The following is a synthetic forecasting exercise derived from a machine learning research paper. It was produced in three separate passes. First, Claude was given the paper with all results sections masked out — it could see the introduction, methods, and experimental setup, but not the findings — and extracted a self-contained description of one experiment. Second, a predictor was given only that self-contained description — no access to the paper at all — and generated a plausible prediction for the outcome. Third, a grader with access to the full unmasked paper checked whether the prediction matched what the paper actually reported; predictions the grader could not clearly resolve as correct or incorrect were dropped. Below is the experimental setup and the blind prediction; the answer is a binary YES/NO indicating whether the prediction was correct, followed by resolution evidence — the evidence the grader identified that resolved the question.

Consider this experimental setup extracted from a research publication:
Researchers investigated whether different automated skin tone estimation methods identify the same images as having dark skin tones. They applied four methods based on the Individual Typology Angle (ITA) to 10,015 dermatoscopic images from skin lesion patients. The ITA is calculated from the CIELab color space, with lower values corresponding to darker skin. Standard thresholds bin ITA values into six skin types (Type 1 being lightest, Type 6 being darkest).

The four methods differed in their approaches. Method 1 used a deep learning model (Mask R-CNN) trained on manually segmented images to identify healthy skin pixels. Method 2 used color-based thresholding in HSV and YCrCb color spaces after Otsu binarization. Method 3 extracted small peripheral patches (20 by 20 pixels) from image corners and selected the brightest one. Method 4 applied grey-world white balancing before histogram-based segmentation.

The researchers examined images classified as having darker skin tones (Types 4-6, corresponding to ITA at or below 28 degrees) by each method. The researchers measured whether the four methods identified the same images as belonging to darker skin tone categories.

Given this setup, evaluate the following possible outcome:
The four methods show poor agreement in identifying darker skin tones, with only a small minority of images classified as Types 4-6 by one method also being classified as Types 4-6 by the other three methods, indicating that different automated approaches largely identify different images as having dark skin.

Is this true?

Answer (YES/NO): YES